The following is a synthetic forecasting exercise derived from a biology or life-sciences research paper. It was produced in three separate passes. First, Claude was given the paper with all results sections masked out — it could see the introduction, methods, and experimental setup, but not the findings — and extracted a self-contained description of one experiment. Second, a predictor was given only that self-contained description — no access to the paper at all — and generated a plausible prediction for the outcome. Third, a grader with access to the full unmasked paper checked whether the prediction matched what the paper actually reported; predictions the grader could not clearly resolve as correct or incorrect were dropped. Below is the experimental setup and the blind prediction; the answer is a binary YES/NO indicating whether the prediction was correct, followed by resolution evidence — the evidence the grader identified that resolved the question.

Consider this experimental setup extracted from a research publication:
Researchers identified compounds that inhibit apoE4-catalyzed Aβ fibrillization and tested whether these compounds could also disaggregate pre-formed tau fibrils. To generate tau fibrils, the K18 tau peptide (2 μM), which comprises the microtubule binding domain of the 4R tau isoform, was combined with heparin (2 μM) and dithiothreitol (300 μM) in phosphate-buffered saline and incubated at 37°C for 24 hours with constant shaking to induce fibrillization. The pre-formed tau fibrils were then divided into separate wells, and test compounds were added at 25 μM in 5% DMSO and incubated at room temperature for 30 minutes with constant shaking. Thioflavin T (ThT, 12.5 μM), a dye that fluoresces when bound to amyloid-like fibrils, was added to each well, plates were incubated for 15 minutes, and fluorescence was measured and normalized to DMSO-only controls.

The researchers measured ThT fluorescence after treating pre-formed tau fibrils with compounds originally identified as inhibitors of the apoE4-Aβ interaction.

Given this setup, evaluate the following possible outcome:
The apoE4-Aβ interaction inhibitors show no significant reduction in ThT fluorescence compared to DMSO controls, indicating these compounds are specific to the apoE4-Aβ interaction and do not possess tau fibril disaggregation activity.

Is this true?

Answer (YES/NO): NO